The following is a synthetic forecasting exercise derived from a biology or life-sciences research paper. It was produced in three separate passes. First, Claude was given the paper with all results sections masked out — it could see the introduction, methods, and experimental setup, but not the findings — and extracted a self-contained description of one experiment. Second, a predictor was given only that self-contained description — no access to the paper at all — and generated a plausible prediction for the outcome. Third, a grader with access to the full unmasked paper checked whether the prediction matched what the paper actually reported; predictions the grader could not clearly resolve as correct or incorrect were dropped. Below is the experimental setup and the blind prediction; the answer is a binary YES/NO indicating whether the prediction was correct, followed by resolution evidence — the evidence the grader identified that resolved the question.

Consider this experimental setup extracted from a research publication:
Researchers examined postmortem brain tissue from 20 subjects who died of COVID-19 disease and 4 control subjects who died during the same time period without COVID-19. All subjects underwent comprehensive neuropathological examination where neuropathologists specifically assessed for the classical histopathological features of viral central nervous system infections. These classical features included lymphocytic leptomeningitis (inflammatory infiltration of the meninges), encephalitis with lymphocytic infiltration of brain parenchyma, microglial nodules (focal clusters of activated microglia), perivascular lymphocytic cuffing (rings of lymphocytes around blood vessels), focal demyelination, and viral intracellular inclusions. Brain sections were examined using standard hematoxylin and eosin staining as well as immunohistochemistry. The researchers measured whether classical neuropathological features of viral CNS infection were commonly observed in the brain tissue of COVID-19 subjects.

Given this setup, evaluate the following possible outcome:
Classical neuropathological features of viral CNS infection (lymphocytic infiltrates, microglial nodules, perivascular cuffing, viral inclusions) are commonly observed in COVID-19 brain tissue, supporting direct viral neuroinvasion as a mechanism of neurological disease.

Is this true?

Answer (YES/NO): NO